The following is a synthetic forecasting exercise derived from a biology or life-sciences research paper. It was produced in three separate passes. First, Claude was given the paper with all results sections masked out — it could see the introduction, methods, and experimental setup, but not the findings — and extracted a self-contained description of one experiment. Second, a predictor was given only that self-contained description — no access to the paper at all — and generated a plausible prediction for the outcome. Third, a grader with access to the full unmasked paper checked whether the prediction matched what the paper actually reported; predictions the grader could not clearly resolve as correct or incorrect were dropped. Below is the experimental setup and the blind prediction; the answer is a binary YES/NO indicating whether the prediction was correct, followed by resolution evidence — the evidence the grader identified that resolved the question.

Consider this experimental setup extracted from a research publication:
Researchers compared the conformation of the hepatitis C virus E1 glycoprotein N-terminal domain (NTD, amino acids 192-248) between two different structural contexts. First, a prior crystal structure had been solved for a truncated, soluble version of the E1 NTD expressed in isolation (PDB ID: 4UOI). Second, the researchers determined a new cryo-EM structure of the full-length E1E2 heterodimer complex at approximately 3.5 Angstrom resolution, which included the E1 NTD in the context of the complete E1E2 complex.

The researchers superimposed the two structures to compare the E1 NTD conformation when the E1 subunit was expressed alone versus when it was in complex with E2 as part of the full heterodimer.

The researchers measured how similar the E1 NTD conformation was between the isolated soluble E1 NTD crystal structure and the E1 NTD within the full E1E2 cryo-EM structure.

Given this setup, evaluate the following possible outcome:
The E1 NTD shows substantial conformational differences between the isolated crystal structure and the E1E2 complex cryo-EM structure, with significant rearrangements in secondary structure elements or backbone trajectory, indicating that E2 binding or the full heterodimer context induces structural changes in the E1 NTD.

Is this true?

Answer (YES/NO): YES